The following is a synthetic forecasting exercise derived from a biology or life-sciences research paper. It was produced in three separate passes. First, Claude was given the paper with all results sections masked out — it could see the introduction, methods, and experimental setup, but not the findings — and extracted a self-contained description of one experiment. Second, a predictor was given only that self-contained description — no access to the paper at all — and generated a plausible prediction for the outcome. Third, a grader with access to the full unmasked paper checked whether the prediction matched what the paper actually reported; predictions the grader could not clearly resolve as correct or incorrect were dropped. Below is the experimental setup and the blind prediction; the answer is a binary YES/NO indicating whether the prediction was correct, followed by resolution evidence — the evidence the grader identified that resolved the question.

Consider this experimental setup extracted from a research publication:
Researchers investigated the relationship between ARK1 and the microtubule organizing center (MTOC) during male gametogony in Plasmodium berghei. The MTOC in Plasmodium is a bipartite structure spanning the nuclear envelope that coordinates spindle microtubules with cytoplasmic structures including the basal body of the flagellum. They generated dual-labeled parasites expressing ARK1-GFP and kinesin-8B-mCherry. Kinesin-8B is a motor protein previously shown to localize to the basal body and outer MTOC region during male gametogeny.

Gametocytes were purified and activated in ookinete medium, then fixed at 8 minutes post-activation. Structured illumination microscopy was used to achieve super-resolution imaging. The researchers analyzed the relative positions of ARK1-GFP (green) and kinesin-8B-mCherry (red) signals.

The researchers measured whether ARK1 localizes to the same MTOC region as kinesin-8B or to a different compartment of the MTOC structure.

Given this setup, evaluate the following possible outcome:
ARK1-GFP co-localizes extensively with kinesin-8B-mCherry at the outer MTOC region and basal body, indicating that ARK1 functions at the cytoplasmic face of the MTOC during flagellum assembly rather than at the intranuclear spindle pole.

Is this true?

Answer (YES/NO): NO